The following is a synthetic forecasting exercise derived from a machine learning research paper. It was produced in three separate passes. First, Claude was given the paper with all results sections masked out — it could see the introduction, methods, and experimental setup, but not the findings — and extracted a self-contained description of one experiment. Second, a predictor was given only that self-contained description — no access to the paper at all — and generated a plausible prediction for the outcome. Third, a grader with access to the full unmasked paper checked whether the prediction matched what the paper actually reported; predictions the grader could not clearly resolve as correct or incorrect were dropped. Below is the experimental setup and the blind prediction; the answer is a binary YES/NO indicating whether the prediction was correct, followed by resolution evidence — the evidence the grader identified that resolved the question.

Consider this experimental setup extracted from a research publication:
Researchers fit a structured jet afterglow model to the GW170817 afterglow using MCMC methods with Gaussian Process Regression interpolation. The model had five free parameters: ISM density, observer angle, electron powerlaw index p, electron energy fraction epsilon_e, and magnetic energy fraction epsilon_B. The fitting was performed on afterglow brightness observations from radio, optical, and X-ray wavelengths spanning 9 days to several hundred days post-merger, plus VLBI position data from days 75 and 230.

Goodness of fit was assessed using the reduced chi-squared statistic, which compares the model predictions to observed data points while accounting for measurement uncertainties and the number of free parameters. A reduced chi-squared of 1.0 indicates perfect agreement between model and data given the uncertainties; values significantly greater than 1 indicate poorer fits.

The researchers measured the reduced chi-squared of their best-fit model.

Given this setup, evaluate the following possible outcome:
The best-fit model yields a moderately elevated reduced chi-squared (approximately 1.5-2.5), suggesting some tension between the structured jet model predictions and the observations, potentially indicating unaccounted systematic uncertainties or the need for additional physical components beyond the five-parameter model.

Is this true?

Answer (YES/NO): YES